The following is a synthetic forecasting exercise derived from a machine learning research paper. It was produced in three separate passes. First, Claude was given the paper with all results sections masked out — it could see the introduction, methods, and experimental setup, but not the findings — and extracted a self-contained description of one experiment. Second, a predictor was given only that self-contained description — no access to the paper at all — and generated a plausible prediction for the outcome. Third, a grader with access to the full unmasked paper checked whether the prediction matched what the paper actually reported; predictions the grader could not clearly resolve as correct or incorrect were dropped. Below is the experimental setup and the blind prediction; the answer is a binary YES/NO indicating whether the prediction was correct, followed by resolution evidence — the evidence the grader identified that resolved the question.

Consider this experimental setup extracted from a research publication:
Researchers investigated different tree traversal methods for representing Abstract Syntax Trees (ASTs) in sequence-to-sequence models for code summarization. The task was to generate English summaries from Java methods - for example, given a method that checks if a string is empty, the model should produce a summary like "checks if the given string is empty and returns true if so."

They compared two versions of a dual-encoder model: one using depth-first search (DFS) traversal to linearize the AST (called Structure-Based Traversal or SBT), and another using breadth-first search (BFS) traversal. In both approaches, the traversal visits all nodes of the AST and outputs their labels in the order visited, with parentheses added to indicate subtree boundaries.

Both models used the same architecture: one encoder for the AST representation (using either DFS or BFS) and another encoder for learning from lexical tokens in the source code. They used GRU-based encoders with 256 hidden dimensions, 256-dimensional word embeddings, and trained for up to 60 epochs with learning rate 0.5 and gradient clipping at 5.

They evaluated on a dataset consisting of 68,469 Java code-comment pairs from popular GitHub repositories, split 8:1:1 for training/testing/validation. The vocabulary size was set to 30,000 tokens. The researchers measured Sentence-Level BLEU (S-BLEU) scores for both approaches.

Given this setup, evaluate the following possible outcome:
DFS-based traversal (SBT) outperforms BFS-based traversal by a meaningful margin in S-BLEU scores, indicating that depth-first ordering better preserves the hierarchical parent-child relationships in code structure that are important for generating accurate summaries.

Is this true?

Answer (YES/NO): NO